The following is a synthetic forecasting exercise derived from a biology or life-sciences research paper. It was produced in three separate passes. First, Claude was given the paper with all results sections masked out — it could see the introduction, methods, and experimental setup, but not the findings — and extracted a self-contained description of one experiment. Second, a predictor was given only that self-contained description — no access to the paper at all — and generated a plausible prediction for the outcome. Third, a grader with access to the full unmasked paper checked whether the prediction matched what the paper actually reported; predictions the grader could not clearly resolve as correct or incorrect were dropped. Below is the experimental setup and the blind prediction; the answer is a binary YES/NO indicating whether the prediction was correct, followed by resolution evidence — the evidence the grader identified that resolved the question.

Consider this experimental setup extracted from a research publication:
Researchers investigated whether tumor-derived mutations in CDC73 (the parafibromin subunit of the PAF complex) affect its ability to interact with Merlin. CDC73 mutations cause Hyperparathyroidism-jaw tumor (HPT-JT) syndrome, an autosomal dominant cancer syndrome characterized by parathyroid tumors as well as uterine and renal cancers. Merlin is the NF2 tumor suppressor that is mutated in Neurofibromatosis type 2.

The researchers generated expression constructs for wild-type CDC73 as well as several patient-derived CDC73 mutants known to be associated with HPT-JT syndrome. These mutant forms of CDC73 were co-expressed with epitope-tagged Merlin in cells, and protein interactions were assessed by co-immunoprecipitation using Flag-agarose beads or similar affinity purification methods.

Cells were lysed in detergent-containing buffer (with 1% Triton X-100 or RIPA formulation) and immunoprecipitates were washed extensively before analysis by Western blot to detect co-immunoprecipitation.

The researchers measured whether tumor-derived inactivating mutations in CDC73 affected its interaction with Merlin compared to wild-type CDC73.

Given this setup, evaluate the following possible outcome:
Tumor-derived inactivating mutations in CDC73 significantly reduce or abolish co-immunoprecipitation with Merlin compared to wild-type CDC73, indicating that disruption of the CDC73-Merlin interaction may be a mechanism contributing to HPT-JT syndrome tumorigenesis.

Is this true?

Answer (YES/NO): YES